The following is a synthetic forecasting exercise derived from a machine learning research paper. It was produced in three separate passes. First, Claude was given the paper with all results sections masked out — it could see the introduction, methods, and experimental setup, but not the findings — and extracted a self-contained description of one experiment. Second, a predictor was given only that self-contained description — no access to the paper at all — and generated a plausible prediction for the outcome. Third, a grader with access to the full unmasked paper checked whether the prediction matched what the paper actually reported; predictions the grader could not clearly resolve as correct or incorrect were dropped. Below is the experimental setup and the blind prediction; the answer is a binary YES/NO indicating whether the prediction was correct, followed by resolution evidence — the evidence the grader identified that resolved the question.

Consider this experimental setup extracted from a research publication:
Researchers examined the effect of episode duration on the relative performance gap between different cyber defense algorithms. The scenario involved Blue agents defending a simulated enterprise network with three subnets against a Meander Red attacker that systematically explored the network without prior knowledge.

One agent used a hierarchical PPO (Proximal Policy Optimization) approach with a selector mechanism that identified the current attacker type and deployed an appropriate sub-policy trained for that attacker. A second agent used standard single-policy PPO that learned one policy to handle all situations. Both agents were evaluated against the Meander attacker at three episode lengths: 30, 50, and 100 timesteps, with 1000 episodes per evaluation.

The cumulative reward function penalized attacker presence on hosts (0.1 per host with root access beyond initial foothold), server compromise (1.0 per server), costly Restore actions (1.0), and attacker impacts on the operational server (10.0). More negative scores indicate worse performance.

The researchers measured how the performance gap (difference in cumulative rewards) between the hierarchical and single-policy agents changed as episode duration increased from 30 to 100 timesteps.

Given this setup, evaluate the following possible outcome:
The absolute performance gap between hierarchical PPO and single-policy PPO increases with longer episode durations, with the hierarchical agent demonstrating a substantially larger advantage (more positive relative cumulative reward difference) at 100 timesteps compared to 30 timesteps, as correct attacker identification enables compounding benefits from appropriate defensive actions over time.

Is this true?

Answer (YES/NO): YES